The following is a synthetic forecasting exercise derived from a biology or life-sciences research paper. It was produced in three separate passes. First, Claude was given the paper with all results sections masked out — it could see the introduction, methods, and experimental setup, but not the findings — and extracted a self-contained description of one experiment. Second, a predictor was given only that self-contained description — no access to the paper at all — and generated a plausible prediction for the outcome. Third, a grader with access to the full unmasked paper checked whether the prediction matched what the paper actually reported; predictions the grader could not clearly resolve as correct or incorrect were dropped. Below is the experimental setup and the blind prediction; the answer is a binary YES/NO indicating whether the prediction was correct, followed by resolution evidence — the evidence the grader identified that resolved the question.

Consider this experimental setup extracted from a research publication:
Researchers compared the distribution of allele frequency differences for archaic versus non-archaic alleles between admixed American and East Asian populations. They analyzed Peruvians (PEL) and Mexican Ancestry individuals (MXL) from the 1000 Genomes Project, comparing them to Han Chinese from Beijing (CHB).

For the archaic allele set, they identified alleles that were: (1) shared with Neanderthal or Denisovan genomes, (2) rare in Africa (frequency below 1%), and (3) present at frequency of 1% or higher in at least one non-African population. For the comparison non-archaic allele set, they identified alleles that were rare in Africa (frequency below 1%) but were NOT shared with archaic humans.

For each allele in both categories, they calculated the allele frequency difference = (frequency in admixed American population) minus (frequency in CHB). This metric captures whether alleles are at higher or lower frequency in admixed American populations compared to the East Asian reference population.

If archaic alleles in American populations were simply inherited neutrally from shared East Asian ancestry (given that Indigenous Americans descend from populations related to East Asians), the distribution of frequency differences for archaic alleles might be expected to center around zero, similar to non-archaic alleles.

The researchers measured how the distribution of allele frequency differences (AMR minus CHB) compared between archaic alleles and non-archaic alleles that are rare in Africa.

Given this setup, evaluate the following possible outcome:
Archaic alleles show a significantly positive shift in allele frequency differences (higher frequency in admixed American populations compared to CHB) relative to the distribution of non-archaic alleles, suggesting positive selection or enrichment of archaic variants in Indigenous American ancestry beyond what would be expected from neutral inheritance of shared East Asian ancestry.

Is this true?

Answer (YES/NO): NO